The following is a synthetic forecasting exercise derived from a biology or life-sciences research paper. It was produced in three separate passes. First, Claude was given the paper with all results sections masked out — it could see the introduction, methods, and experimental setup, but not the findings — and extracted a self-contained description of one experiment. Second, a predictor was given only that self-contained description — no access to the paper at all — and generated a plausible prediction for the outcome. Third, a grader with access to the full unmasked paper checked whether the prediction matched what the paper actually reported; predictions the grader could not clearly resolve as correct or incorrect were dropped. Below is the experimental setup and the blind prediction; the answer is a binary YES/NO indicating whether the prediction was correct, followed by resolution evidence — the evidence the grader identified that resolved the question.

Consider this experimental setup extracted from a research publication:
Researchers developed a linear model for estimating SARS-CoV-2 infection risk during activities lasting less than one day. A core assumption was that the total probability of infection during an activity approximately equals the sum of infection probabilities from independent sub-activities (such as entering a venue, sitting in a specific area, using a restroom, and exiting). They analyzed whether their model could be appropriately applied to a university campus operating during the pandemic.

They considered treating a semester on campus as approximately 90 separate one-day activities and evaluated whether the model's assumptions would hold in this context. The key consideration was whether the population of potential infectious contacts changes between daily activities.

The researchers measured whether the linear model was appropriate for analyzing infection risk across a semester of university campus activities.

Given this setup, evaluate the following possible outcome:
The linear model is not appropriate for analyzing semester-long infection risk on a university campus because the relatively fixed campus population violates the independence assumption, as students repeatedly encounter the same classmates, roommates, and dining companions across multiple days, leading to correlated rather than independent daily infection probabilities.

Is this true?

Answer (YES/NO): YES